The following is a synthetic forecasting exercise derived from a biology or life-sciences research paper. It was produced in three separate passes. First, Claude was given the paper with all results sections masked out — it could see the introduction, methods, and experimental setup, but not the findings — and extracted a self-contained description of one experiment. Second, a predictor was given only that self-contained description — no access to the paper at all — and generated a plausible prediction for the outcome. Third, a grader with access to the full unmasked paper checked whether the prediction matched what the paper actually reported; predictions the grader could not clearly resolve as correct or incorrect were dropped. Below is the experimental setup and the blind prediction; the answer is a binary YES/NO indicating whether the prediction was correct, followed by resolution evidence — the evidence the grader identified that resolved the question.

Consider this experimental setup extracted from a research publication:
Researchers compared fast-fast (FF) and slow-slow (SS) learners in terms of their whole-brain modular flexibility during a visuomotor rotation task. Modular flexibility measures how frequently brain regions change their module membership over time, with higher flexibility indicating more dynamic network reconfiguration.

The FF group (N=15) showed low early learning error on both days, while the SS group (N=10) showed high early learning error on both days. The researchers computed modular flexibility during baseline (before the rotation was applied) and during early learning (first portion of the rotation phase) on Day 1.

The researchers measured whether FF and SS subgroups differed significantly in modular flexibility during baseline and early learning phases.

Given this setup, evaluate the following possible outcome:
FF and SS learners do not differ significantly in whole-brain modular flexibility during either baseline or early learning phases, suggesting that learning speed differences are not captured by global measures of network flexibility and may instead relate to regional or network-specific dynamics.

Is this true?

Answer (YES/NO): NO